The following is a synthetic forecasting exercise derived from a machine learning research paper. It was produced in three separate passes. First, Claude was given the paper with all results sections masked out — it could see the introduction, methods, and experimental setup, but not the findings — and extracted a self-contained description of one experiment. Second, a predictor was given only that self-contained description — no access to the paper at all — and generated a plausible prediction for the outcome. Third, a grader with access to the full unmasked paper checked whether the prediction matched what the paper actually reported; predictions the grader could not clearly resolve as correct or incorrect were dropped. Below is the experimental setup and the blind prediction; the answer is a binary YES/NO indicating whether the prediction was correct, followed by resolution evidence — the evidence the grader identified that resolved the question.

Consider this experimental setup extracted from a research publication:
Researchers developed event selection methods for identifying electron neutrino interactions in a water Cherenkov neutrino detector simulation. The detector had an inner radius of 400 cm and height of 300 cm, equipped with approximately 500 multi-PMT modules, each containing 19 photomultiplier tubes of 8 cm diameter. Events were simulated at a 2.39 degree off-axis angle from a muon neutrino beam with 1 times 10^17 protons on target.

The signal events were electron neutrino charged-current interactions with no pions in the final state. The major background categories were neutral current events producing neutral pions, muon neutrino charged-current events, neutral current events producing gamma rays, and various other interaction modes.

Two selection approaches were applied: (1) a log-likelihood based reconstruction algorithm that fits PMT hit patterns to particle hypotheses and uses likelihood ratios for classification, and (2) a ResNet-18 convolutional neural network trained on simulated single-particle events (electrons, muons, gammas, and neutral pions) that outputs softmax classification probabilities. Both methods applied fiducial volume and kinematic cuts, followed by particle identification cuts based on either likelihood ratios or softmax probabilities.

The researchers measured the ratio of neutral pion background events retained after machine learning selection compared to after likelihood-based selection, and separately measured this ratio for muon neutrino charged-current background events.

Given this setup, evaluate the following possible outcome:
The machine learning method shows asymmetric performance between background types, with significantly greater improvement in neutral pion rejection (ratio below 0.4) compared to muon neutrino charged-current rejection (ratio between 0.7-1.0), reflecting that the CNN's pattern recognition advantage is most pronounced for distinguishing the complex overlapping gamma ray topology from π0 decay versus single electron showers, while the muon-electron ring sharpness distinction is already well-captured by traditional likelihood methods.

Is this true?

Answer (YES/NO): NO